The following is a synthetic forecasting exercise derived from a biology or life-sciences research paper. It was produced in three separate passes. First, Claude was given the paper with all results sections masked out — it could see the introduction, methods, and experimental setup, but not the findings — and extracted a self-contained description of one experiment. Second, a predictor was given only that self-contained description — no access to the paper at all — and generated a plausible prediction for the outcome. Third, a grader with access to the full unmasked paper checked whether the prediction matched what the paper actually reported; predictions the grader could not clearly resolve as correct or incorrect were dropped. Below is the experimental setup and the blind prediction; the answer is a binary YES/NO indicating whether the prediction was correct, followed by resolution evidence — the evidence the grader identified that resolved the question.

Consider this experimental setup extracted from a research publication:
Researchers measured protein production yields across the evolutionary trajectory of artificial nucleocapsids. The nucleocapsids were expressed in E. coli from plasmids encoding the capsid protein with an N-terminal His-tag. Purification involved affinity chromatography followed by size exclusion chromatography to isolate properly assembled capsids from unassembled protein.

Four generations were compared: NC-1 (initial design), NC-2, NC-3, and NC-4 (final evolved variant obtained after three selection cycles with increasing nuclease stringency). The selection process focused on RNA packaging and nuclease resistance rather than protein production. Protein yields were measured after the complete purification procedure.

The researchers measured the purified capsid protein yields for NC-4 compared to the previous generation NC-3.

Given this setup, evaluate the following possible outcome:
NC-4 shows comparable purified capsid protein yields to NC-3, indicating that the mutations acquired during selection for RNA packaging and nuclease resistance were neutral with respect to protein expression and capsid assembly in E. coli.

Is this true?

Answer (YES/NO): NO